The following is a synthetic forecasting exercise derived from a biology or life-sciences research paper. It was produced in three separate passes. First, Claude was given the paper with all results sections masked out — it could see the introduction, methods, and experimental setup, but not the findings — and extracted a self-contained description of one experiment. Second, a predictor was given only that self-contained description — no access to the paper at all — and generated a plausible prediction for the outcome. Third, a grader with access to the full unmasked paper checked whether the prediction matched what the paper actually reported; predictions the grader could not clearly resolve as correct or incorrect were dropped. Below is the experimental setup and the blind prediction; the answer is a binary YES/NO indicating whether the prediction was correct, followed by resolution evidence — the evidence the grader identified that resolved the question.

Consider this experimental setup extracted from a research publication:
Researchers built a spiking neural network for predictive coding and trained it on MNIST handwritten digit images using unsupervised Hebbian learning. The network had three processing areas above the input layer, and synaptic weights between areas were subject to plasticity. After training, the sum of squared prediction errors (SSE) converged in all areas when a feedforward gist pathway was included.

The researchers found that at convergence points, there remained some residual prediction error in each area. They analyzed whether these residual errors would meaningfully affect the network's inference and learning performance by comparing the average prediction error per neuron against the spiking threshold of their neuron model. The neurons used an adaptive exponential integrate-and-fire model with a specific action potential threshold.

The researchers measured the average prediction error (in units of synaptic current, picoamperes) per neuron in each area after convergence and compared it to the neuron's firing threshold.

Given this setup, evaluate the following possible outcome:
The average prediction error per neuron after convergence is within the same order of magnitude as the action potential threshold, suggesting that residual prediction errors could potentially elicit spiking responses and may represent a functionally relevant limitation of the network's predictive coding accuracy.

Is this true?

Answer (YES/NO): NO